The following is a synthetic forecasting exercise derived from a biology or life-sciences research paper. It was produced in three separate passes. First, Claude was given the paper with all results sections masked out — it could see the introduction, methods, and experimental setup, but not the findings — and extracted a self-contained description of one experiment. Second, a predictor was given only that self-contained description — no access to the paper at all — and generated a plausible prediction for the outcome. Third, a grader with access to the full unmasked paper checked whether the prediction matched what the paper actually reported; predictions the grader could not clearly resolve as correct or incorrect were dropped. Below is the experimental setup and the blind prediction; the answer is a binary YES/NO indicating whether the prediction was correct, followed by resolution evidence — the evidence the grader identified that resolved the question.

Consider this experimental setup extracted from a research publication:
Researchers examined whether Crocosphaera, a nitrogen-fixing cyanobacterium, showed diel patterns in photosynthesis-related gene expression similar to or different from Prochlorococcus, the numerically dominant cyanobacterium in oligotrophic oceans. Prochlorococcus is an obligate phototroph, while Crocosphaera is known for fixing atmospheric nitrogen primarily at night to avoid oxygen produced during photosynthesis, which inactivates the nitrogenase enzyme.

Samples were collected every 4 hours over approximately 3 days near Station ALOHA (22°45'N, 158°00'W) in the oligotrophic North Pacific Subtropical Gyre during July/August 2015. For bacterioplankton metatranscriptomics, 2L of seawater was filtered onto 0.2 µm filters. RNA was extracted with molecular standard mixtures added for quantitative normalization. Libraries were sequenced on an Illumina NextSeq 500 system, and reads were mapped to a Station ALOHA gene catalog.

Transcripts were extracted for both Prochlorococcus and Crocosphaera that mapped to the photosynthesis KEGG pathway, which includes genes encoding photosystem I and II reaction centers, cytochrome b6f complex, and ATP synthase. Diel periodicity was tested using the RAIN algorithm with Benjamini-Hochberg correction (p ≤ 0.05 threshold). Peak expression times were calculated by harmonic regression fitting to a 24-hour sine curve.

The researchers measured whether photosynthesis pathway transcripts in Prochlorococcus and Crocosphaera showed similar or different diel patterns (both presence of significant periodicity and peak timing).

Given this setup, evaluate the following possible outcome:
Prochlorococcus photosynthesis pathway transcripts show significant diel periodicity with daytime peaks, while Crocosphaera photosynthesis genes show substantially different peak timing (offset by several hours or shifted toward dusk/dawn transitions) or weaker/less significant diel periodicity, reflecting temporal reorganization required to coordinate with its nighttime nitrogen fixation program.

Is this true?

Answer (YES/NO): YES